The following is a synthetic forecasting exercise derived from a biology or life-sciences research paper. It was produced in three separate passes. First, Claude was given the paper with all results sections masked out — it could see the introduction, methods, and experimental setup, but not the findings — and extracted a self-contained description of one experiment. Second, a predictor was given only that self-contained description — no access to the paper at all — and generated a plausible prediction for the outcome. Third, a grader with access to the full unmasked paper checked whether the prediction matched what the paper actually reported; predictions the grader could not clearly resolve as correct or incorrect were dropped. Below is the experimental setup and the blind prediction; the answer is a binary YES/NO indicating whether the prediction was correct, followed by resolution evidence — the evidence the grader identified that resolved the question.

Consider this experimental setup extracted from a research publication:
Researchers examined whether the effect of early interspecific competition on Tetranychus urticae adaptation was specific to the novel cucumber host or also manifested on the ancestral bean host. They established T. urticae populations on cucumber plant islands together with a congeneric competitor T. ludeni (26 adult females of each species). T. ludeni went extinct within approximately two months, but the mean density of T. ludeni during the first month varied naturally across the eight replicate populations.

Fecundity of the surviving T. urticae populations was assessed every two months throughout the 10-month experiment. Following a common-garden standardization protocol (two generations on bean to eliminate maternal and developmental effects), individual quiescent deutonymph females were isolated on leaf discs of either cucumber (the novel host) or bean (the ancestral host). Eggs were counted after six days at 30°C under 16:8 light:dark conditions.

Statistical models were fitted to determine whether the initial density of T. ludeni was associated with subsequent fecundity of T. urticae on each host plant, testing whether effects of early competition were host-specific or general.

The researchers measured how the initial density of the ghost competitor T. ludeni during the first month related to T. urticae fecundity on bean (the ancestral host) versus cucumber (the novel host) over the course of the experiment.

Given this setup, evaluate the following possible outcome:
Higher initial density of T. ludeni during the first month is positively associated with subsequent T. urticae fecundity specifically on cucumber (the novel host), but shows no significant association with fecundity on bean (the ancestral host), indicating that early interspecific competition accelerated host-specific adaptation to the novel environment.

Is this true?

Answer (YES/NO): YES